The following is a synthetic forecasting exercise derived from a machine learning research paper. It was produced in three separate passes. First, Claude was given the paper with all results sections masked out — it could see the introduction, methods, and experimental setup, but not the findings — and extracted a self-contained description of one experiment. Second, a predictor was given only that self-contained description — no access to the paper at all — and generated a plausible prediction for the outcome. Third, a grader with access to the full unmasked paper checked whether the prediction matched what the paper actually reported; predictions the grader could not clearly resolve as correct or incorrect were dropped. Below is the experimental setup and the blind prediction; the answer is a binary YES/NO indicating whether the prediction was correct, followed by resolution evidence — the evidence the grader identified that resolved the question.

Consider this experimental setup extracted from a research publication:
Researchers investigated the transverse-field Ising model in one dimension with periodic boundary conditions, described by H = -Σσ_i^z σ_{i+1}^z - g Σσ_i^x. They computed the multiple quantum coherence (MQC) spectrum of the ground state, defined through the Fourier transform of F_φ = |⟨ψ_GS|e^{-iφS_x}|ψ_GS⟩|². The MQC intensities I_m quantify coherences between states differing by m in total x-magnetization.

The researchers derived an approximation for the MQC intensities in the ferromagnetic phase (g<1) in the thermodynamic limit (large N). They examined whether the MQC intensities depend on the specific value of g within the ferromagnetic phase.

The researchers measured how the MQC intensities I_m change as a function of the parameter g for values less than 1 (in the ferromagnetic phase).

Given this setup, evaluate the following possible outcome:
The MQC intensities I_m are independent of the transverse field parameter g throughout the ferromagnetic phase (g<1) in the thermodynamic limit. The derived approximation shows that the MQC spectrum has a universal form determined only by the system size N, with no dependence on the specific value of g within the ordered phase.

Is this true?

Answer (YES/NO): YES